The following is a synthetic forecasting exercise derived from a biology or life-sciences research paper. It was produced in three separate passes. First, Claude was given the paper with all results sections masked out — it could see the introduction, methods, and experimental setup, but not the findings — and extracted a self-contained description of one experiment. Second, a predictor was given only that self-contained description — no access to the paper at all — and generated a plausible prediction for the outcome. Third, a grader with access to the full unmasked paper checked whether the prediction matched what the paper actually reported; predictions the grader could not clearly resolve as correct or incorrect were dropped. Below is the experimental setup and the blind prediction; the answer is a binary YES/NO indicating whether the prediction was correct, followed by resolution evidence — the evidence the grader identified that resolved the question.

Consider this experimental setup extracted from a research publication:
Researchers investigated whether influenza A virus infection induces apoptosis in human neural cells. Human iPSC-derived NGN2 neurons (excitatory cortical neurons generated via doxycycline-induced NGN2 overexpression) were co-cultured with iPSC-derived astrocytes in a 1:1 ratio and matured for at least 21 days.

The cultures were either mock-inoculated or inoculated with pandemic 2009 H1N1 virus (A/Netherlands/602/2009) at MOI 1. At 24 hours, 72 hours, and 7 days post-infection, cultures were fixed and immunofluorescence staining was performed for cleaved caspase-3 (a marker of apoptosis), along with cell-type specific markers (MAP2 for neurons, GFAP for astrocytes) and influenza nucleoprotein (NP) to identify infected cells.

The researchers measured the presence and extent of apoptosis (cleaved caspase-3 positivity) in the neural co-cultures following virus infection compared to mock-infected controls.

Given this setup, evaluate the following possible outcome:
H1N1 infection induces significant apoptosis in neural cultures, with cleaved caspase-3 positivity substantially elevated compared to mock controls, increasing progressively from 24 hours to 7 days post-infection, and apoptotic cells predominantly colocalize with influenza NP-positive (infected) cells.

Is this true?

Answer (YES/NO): NO